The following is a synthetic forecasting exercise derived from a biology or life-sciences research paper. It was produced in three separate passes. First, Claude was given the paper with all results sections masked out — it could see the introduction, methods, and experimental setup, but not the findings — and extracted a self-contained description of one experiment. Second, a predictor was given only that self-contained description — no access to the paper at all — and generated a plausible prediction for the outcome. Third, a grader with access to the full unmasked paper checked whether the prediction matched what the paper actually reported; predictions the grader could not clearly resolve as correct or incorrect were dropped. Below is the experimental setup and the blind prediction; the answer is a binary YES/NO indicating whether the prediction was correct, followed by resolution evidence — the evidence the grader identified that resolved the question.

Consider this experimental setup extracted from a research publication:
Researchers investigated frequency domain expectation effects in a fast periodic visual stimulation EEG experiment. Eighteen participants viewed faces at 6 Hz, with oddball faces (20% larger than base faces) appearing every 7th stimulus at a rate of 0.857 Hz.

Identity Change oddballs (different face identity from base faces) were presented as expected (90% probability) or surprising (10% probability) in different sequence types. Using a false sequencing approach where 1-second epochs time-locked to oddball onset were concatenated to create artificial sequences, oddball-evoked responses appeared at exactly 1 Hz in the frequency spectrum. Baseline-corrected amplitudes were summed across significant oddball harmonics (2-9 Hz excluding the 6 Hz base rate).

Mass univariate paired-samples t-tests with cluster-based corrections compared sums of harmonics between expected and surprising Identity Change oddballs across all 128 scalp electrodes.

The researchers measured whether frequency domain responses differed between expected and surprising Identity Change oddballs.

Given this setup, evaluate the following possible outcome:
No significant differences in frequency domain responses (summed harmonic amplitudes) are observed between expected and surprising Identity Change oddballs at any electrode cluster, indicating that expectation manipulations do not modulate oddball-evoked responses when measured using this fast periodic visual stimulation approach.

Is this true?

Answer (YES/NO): NO